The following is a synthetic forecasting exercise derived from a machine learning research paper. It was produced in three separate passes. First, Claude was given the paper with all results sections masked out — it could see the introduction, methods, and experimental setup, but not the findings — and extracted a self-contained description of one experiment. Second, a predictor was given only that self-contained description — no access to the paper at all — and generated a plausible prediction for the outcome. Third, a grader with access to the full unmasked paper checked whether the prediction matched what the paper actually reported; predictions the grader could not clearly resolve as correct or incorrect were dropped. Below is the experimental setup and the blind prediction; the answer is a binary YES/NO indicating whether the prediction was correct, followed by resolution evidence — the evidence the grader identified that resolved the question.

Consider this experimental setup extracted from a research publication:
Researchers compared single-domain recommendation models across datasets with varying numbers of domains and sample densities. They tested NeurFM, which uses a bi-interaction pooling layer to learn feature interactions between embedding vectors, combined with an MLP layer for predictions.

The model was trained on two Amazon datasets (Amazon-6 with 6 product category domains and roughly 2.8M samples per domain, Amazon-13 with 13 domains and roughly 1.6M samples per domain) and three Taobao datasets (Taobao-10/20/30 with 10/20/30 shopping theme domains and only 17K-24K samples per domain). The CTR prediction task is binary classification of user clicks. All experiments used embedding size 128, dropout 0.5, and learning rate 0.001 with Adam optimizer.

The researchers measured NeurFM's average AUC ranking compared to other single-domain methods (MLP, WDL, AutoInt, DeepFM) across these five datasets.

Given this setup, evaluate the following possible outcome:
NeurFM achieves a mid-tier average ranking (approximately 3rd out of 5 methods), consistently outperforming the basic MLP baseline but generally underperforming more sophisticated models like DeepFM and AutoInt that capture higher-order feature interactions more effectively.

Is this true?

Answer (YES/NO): NO